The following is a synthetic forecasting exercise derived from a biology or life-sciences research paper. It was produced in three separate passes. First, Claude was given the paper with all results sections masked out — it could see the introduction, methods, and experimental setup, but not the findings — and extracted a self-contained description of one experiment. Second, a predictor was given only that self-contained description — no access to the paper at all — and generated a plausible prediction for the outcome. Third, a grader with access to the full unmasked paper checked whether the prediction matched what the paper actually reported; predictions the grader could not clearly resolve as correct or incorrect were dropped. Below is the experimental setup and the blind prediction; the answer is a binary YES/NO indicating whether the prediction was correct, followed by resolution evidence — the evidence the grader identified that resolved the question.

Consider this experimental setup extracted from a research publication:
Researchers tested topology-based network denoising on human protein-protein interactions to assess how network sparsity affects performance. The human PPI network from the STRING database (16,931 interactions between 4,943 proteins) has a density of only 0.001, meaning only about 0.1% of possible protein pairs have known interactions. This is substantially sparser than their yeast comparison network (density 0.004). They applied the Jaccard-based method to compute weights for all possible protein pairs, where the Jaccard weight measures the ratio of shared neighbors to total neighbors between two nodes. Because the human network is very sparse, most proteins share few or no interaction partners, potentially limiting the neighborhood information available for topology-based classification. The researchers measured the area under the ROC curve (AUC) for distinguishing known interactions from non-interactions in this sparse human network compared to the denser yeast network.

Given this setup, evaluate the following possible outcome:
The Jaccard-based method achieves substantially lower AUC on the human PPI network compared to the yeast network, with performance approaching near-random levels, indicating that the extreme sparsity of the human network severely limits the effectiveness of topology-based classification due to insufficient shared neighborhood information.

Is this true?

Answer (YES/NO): NO